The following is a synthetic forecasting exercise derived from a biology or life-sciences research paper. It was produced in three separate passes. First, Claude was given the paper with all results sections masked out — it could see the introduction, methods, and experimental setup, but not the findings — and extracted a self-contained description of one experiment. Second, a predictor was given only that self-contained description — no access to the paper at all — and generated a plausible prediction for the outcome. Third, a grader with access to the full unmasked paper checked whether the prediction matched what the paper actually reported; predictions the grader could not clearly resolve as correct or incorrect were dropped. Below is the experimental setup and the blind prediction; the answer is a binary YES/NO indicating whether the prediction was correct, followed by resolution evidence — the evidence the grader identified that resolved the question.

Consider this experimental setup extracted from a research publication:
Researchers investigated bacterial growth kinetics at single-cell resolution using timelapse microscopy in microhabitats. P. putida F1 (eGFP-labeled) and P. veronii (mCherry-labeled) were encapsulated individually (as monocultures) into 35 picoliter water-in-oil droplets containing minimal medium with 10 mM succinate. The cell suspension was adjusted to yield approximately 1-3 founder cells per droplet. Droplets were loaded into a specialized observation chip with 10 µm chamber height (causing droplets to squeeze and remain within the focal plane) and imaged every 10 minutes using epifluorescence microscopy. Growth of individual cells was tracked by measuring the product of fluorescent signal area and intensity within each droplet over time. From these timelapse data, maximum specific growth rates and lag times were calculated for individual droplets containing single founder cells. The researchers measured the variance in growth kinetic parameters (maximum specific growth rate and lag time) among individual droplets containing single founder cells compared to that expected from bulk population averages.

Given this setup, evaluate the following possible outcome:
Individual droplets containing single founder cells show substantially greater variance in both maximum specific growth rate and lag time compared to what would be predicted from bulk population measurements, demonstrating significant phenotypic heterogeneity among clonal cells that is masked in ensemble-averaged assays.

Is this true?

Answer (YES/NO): YES